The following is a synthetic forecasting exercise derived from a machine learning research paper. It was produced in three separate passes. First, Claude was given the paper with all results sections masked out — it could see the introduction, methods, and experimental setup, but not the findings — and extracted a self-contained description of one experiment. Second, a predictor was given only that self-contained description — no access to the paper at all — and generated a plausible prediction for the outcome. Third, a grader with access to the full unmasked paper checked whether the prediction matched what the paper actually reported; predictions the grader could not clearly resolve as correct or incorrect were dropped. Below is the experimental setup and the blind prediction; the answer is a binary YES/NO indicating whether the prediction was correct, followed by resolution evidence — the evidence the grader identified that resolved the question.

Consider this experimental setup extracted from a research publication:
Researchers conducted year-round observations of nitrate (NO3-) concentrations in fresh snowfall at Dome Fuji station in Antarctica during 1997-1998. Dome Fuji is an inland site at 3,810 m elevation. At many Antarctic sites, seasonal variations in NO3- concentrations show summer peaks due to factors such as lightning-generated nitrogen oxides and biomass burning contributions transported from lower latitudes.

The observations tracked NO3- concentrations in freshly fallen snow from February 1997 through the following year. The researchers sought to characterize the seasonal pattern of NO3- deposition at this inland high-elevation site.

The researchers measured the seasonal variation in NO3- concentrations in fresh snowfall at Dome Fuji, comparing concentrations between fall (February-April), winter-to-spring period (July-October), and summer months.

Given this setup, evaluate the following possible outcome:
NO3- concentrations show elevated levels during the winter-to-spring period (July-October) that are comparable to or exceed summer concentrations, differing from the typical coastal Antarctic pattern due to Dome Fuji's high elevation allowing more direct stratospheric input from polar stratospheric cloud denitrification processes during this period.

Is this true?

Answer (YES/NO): YES